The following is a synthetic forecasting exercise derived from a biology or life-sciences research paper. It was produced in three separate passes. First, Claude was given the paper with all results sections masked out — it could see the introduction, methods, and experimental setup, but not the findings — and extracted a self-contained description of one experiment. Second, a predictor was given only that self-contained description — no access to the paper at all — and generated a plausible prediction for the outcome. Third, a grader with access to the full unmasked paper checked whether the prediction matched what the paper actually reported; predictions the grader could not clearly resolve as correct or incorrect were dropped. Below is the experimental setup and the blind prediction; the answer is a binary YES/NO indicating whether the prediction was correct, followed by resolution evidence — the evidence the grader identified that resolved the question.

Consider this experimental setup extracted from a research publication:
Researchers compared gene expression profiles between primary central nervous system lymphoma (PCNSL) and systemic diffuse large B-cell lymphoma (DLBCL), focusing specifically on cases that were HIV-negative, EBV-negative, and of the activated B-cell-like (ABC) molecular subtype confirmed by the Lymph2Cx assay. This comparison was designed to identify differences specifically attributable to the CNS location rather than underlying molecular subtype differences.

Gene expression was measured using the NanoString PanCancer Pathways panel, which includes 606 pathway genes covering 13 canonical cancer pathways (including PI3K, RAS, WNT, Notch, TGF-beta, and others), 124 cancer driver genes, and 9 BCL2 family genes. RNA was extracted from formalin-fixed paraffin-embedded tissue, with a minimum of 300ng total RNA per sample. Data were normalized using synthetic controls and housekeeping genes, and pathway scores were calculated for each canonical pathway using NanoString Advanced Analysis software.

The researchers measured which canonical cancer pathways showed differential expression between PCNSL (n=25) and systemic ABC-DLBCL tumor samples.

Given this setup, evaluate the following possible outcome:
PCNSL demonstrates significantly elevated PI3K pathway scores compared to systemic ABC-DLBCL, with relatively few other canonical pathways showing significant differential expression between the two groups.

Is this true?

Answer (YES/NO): NO